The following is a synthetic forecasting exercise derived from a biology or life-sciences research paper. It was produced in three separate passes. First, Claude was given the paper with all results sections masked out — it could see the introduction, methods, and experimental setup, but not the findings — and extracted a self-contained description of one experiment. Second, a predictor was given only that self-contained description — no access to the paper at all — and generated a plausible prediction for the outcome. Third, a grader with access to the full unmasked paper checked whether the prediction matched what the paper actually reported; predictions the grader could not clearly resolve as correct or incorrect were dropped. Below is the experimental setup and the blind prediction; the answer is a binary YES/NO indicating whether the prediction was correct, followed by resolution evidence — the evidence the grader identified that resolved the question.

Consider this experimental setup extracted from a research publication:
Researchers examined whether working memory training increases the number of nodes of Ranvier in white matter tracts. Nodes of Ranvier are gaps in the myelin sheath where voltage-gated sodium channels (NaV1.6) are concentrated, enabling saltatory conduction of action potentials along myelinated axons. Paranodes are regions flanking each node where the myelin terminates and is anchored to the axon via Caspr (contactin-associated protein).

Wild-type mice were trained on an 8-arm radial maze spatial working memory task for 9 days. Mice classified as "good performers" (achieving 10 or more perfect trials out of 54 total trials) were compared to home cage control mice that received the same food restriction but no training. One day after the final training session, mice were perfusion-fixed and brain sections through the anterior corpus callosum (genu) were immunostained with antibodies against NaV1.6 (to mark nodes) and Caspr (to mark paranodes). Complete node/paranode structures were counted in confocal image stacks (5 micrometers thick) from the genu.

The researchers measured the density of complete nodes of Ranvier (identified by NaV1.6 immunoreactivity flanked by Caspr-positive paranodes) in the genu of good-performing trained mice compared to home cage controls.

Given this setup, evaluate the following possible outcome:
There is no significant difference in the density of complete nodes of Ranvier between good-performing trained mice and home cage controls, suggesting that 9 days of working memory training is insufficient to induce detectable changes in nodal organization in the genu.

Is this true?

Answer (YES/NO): YES